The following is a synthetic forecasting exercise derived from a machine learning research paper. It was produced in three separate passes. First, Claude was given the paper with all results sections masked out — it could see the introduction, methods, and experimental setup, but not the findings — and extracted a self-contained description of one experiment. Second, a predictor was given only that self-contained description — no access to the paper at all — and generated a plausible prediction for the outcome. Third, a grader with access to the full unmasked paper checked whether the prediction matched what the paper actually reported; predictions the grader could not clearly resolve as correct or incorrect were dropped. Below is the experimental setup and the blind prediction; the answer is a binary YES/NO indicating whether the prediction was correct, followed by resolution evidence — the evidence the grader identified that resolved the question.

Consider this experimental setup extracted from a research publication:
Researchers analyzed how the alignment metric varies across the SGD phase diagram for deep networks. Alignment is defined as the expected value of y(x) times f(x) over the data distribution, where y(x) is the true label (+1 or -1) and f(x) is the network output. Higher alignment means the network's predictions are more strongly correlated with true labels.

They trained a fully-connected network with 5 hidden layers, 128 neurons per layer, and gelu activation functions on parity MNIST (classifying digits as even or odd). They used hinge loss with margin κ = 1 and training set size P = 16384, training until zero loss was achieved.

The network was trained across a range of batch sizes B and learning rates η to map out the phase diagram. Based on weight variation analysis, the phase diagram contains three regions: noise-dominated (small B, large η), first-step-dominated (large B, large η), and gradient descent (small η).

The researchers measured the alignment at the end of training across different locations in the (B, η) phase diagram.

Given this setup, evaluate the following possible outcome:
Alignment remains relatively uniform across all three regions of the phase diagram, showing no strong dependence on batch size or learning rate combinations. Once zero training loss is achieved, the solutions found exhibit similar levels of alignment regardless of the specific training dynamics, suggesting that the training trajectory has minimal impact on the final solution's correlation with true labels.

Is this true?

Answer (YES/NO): NO